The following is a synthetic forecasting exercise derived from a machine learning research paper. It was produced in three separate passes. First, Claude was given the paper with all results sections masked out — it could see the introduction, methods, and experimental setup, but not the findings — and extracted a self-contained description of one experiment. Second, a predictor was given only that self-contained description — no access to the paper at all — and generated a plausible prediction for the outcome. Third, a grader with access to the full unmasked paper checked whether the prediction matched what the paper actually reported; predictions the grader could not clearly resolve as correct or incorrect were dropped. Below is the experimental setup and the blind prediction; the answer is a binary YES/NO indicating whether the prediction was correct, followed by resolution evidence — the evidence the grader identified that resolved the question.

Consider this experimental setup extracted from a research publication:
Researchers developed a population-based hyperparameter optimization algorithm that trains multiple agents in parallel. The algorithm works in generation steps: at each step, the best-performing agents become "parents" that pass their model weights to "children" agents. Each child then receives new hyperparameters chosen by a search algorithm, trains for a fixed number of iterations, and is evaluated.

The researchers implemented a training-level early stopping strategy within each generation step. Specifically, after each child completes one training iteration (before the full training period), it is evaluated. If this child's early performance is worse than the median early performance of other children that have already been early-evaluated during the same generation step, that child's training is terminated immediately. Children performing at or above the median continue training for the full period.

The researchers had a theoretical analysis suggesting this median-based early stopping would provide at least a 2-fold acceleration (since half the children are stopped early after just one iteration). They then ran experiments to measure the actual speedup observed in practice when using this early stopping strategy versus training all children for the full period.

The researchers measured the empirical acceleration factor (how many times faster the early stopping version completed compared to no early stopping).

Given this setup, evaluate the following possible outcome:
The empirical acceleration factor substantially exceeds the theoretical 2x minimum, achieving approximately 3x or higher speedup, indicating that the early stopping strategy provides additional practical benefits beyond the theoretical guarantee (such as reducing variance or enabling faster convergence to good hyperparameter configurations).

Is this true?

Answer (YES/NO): YES